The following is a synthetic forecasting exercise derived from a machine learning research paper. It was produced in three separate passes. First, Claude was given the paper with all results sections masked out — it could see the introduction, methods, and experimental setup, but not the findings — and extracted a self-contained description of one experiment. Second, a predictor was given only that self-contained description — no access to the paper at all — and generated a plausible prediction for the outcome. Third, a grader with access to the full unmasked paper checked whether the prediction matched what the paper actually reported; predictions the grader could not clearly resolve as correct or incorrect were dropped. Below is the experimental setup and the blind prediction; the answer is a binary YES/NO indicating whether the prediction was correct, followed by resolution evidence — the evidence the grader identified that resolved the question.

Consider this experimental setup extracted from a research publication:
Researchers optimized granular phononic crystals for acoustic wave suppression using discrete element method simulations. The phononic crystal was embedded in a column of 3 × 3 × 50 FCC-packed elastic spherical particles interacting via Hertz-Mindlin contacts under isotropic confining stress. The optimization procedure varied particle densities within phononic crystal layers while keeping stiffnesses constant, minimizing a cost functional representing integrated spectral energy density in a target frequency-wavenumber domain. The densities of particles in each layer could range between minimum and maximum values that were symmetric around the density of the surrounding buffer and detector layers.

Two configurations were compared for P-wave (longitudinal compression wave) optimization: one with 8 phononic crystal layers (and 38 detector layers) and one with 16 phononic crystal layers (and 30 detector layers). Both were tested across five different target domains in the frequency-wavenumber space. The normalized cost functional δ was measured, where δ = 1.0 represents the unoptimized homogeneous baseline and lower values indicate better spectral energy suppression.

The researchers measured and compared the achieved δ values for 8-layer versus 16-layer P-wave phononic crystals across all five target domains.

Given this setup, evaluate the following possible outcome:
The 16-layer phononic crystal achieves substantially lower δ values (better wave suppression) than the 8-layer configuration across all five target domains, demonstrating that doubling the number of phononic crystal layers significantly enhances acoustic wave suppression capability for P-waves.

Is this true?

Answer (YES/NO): NO